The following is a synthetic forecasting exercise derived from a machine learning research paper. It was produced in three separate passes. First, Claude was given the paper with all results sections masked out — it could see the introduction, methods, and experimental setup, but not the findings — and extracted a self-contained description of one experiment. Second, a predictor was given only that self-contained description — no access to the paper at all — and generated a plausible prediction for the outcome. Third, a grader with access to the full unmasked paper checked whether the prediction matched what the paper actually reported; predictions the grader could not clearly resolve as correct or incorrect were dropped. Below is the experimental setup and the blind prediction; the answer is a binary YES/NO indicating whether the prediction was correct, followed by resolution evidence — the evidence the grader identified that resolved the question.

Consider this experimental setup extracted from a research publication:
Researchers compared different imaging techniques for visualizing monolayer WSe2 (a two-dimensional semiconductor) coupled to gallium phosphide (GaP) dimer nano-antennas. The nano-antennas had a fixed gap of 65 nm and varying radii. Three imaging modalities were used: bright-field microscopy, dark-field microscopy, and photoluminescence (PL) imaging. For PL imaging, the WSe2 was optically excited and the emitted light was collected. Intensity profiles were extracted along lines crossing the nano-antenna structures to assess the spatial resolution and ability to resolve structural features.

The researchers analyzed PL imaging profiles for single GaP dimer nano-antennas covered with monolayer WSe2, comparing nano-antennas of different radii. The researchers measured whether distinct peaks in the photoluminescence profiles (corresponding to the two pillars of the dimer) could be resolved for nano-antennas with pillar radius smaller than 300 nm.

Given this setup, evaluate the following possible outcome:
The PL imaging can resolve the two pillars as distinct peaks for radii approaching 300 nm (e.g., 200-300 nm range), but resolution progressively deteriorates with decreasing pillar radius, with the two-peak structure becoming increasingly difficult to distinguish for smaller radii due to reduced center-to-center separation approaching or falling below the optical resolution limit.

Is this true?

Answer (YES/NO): NO